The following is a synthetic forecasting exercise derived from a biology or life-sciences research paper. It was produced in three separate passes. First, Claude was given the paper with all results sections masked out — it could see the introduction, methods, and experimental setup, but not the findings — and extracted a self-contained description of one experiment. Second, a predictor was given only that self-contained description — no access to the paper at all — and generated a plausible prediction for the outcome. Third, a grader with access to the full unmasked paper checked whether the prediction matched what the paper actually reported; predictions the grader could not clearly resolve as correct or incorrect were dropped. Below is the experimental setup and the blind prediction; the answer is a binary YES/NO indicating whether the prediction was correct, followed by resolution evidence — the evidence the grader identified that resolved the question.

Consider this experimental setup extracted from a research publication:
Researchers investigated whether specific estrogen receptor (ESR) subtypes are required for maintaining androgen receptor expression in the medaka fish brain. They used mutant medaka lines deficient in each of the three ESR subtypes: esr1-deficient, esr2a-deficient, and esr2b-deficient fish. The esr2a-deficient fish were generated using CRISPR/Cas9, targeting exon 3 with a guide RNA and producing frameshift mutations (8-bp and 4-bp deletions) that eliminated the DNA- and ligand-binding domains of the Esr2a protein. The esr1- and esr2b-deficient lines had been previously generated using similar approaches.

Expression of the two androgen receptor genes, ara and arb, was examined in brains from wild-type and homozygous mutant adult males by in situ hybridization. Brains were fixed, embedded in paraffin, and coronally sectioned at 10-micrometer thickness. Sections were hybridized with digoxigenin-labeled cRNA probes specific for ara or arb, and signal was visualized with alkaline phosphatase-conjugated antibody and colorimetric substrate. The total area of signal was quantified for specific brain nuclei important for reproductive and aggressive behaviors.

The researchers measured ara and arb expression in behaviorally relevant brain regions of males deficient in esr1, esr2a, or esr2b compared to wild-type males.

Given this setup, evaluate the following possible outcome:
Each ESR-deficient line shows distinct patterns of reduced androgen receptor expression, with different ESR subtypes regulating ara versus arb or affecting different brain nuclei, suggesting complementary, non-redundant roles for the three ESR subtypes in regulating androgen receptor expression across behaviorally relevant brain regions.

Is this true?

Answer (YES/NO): NO